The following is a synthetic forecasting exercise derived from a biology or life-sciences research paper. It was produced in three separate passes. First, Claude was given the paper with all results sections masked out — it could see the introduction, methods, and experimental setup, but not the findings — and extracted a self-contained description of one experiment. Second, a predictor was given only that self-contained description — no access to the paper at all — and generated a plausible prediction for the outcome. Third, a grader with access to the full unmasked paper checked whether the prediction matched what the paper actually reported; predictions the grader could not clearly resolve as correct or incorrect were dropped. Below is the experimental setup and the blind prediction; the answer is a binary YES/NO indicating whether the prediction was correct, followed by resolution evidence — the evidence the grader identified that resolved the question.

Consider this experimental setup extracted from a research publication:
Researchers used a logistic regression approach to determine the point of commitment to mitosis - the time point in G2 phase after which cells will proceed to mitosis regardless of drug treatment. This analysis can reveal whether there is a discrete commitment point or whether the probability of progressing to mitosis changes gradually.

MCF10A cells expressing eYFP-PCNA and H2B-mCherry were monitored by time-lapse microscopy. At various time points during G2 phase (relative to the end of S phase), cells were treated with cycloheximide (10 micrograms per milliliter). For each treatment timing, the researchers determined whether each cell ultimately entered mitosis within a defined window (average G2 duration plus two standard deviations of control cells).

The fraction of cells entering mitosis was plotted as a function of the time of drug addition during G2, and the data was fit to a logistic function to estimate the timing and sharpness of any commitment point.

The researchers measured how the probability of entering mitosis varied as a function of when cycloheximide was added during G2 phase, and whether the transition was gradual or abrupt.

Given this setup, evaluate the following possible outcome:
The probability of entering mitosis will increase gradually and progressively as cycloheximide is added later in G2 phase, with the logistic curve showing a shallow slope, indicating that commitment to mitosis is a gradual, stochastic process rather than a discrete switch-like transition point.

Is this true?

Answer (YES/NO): NO